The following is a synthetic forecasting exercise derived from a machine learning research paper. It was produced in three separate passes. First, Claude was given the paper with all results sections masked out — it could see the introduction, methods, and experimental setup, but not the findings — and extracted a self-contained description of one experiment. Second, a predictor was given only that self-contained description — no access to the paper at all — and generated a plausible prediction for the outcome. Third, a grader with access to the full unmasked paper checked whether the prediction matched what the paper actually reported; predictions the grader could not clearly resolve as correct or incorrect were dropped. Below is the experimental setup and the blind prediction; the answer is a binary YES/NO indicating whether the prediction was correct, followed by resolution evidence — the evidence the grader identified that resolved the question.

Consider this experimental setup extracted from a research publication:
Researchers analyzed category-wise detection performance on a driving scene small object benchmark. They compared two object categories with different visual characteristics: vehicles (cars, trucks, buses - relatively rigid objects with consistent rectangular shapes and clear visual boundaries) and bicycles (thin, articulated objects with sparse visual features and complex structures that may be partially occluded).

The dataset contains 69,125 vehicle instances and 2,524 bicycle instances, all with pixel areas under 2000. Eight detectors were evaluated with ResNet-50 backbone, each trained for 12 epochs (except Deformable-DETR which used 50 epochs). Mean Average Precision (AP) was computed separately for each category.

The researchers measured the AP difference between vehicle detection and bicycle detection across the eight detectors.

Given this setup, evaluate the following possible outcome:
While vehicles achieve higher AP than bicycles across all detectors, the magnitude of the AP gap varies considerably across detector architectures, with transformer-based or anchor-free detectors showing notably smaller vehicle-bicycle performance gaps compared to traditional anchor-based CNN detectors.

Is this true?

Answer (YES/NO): NO